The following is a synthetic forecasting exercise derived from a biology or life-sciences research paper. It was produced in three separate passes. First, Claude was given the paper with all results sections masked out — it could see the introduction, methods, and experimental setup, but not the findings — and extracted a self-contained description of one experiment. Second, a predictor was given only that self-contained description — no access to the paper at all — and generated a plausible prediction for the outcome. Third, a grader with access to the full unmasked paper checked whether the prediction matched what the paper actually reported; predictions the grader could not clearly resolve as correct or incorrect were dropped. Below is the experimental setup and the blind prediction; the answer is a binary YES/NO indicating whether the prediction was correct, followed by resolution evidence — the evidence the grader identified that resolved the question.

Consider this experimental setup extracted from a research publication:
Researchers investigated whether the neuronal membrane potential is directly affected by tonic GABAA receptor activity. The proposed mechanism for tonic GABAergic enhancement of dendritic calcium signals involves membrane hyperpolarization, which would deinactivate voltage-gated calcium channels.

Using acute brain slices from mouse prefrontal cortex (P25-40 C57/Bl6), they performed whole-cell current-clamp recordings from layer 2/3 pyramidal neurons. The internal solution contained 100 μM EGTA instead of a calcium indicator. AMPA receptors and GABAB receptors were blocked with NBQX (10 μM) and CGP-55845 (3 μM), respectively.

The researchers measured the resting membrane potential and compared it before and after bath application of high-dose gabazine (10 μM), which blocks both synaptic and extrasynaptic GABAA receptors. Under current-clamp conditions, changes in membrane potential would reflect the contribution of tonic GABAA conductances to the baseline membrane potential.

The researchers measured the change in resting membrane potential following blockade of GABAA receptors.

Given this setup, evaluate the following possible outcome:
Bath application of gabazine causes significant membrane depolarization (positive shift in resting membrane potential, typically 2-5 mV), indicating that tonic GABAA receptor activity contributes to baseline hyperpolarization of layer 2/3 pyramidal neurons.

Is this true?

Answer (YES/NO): NO